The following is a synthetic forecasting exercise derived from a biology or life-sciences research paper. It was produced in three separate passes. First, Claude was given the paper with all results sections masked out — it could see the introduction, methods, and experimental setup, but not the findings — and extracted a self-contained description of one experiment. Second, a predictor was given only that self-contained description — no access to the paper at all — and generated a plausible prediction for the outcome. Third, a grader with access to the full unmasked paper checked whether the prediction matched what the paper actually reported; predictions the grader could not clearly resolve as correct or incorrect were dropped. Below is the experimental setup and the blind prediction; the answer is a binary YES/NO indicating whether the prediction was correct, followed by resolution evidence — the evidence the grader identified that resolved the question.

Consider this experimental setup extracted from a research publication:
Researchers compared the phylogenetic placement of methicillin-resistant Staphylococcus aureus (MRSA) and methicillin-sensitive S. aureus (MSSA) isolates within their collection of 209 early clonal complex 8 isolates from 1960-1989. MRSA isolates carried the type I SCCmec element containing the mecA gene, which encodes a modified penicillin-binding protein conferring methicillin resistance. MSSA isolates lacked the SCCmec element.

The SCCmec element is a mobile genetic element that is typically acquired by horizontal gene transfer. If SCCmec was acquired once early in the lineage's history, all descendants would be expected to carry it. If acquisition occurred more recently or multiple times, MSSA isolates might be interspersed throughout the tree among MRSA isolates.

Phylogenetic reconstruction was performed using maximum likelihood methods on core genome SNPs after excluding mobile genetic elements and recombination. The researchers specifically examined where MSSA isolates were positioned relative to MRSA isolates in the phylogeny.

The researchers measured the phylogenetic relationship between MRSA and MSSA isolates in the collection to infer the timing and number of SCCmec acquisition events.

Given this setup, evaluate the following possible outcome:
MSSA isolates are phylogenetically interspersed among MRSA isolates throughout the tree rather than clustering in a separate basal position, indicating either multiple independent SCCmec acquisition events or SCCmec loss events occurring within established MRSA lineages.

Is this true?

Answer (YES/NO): YES